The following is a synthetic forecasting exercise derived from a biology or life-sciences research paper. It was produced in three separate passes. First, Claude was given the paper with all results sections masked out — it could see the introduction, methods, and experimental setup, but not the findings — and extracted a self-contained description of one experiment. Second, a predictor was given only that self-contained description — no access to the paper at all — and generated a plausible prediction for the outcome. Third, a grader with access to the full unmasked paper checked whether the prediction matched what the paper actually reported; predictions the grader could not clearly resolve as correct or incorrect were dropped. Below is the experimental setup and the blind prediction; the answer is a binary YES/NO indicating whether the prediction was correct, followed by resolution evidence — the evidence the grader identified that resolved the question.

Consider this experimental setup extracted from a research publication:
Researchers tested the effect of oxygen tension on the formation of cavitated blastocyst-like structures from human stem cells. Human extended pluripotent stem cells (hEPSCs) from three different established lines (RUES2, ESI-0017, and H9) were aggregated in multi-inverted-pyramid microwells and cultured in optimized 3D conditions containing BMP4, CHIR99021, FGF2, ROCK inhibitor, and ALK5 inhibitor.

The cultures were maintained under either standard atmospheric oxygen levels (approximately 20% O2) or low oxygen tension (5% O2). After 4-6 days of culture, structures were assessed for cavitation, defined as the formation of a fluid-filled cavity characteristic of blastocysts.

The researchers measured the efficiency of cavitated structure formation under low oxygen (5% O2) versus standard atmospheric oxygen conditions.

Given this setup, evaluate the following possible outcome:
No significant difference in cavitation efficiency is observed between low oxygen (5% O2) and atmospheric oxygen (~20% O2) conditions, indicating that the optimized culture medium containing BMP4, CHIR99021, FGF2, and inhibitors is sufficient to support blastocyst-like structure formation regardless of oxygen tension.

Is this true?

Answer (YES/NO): NO